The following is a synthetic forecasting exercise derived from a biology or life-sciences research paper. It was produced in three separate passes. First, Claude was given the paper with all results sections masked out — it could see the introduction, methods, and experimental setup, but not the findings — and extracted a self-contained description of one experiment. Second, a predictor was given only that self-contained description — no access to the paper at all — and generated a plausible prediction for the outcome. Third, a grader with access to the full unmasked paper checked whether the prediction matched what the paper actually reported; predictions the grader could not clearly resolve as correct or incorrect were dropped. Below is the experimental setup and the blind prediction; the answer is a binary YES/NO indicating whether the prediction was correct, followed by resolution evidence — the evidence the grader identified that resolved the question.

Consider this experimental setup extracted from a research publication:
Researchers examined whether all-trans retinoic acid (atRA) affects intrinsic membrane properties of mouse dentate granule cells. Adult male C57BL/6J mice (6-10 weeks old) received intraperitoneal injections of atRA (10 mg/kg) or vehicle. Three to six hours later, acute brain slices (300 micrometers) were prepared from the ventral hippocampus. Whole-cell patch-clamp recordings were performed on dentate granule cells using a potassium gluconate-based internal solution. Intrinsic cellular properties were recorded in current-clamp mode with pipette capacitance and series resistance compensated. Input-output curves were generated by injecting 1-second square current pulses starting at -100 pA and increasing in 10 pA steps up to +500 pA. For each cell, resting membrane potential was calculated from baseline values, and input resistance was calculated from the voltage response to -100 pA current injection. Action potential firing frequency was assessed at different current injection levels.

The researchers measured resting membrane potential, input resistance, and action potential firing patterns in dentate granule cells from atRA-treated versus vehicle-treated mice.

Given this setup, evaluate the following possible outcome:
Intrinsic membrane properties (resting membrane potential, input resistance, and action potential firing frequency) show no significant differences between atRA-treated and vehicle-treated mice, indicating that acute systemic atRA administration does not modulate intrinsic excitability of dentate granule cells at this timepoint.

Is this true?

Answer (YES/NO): YES